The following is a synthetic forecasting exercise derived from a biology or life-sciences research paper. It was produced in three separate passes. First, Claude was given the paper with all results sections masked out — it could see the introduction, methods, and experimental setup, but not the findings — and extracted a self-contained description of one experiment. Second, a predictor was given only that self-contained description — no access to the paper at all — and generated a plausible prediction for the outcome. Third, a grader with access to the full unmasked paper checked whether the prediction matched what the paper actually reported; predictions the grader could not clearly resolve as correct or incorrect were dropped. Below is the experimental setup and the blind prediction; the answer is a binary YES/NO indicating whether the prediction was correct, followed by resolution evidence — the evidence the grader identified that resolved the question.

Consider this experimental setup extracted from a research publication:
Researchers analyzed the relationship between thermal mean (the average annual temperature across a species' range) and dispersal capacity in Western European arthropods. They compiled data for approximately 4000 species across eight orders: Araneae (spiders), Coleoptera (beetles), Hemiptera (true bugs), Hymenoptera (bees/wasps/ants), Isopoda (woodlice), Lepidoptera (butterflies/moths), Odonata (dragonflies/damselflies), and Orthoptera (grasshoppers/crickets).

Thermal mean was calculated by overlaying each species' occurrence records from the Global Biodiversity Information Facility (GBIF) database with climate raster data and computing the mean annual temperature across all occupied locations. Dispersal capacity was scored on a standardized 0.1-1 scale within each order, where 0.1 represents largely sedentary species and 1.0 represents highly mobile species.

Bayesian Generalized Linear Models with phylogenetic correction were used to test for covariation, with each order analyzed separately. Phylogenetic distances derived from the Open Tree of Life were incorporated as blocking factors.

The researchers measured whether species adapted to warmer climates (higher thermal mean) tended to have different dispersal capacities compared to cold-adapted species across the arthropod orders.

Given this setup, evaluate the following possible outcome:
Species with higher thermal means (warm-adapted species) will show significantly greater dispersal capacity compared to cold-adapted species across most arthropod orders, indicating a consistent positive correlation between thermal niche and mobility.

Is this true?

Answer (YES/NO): YES